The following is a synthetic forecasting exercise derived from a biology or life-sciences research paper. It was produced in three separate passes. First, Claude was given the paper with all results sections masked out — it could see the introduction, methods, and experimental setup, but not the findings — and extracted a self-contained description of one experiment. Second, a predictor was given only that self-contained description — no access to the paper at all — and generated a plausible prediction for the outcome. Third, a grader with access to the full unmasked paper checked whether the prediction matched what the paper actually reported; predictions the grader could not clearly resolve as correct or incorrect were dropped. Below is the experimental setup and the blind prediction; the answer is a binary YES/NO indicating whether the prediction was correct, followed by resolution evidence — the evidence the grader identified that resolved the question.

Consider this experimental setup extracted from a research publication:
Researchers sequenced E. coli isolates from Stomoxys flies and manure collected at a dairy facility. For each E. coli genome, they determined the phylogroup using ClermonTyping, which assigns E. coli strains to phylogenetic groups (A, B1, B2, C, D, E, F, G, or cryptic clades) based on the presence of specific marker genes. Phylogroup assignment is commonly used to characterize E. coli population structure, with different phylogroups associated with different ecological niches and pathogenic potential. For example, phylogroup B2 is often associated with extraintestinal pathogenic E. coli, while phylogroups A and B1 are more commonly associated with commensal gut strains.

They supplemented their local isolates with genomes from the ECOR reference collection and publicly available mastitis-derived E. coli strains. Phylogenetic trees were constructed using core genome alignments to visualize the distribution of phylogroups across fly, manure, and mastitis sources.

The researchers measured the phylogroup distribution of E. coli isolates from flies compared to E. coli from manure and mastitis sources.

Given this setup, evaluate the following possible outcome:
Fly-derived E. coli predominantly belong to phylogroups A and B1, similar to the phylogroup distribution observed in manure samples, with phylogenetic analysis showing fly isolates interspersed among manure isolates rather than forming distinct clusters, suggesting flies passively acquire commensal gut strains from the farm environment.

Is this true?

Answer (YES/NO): YES